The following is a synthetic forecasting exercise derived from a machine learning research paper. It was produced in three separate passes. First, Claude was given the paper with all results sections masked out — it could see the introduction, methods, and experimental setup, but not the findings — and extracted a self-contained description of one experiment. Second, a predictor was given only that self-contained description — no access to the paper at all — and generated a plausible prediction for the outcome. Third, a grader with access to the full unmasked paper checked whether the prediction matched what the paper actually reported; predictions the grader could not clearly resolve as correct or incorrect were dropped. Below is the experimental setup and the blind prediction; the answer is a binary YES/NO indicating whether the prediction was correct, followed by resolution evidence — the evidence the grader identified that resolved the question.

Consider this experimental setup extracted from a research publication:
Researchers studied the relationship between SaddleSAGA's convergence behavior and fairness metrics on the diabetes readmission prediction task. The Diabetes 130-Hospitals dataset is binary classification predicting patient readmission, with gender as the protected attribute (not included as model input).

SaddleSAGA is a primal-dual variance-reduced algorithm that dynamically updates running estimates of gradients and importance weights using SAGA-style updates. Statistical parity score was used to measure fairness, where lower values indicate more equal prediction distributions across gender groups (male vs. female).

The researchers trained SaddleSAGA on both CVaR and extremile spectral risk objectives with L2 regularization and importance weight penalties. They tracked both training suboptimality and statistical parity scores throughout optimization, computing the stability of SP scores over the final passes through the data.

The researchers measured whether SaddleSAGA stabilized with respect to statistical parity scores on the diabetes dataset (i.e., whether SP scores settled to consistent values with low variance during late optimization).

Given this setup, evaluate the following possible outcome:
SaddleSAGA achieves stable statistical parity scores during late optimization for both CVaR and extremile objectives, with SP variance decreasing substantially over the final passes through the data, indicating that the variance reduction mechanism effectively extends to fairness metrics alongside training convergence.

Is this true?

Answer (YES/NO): YES